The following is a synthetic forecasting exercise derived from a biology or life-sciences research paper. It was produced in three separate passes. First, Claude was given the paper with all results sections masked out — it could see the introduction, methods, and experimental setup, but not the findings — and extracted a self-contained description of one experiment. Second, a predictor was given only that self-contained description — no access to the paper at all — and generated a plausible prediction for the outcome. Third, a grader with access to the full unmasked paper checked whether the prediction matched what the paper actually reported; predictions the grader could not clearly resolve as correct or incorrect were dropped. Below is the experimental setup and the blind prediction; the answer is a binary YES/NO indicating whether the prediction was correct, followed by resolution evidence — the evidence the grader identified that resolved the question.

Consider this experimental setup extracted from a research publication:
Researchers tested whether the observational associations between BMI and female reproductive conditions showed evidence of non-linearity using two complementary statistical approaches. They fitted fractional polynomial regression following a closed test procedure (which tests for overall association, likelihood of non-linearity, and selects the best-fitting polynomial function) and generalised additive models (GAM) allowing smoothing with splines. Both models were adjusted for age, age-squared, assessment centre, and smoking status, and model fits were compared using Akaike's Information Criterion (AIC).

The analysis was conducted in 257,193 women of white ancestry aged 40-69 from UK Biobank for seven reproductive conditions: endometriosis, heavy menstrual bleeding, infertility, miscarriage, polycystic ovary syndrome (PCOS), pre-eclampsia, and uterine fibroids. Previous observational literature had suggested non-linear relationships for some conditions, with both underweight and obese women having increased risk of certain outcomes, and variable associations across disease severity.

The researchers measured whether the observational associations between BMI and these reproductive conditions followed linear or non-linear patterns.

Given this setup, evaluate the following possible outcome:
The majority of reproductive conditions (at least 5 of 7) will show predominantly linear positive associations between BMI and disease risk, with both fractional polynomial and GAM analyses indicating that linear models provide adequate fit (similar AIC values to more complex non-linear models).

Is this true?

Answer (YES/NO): NO